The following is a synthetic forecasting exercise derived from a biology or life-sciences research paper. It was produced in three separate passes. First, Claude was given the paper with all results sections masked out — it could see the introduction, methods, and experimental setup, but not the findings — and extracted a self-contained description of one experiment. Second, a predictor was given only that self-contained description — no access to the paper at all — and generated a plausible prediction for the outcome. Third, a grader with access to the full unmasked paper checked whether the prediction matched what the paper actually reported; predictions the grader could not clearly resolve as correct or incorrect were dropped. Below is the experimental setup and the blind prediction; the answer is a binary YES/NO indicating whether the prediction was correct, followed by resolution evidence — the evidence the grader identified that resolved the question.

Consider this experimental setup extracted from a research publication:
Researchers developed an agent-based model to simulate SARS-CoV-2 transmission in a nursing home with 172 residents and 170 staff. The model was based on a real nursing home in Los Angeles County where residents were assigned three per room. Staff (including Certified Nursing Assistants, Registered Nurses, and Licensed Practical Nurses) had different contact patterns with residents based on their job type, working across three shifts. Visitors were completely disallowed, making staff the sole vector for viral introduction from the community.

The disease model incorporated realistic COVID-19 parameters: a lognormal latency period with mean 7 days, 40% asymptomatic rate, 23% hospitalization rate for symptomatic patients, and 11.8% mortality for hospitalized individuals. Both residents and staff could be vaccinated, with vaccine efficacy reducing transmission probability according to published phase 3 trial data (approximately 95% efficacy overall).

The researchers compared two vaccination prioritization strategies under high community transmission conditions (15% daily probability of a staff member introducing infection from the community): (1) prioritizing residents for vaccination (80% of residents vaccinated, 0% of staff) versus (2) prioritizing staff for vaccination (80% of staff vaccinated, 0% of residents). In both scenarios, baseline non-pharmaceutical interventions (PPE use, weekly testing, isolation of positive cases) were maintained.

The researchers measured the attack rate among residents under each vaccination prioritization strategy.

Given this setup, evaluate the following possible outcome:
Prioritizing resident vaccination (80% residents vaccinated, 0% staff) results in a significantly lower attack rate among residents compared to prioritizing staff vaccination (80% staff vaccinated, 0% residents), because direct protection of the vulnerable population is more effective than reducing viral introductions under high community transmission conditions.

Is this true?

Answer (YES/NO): NO